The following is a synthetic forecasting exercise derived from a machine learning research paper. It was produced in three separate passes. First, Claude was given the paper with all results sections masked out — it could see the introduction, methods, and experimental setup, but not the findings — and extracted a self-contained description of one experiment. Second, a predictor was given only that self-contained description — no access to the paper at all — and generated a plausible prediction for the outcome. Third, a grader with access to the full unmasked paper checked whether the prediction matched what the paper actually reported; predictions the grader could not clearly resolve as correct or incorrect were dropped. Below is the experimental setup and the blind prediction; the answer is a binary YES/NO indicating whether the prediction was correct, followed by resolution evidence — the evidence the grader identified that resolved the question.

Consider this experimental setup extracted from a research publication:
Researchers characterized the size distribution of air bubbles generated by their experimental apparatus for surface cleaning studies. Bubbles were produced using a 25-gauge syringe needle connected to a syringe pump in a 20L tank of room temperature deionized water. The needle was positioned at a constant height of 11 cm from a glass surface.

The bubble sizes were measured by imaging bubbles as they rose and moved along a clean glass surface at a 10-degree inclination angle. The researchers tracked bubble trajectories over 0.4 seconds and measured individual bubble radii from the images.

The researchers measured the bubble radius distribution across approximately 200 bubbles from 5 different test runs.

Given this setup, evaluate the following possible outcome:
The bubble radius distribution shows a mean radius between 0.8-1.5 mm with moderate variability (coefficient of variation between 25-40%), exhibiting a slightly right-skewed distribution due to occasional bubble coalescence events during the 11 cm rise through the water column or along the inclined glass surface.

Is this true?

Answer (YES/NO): NO